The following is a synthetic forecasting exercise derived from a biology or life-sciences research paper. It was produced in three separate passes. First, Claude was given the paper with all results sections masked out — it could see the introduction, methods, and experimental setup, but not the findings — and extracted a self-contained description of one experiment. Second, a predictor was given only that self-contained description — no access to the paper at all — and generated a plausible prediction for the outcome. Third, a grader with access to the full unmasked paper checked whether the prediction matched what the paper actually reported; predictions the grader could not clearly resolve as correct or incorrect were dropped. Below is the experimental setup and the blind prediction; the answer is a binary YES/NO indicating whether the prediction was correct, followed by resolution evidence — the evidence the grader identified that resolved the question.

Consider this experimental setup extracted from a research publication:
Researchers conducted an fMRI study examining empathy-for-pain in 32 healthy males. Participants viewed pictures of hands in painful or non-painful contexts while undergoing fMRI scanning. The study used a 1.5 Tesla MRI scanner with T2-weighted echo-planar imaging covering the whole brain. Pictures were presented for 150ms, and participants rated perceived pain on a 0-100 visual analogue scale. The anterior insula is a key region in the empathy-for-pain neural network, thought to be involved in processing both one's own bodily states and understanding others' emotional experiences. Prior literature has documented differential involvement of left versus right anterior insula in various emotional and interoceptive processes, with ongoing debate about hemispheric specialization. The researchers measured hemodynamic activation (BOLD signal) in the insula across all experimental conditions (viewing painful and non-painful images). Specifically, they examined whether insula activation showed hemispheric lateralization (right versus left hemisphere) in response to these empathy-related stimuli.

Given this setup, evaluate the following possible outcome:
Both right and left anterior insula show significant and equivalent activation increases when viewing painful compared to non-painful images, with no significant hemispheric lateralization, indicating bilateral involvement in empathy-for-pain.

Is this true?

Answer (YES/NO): NO